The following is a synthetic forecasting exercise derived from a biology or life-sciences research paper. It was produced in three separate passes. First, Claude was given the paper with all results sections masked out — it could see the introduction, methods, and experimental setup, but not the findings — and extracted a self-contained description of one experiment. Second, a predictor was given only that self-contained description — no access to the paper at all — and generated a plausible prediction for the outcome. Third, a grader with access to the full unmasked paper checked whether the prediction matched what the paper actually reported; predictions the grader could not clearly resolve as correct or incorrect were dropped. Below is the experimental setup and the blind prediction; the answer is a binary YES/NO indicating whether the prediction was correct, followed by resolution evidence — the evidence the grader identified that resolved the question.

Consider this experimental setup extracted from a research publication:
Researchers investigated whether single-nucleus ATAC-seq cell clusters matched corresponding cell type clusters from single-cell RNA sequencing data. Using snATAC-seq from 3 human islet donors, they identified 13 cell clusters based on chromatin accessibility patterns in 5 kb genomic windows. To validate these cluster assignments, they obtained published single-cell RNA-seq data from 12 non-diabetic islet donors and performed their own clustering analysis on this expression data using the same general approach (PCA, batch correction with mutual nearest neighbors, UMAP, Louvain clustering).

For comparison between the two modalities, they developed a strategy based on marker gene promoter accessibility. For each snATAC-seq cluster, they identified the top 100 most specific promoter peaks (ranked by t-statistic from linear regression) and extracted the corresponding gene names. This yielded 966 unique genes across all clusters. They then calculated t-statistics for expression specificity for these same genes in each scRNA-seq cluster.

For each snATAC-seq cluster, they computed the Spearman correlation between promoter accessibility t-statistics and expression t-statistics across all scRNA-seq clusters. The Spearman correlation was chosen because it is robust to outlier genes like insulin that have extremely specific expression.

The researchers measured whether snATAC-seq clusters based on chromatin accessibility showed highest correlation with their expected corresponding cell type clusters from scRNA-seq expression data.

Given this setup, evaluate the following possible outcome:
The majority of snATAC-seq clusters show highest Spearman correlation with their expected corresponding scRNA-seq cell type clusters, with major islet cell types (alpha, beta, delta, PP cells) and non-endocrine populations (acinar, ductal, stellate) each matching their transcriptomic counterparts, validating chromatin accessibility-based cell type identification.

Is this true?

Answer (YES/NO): YES